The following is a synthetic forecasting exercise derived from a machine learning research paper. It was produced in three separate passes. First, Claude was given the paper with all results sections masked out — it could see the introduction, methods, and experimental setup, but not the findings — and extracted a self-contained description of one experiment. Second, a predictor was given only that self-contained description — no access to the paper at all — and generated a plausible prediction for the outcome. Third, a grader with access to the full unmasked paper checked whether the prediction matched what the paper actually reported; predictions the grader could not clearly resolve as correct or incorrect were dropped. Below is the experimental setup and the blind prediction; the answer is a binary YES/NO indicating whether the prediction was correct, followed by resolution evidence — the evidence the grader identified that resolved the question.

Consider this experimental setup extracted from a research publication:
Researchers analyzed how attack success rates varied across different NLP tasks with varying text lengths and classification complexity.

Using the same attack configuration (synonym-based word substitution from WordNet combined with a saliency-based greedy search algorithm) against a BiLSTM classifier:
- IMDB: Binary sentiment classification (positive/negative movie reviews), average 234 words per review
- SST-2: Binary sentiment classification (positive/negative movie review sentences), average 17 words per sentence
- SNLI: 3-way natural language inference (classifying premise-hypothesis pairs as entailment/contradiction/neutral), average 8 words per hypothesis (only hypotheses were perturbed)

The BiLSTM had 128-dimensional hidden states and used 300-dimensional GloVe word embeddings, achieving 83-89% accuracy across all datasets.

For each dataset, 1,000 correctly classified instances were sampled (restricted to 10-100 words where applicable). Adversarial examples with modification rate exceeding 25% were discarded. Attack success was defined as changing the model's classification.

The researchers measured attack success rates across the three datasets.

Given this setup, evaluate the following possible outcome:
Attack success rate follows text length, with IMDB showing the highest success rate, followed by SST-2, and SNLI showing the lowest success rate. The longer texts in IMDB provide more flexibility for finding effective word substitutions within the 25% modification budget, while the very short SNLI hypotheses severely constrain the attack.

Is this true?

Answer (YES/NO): YES